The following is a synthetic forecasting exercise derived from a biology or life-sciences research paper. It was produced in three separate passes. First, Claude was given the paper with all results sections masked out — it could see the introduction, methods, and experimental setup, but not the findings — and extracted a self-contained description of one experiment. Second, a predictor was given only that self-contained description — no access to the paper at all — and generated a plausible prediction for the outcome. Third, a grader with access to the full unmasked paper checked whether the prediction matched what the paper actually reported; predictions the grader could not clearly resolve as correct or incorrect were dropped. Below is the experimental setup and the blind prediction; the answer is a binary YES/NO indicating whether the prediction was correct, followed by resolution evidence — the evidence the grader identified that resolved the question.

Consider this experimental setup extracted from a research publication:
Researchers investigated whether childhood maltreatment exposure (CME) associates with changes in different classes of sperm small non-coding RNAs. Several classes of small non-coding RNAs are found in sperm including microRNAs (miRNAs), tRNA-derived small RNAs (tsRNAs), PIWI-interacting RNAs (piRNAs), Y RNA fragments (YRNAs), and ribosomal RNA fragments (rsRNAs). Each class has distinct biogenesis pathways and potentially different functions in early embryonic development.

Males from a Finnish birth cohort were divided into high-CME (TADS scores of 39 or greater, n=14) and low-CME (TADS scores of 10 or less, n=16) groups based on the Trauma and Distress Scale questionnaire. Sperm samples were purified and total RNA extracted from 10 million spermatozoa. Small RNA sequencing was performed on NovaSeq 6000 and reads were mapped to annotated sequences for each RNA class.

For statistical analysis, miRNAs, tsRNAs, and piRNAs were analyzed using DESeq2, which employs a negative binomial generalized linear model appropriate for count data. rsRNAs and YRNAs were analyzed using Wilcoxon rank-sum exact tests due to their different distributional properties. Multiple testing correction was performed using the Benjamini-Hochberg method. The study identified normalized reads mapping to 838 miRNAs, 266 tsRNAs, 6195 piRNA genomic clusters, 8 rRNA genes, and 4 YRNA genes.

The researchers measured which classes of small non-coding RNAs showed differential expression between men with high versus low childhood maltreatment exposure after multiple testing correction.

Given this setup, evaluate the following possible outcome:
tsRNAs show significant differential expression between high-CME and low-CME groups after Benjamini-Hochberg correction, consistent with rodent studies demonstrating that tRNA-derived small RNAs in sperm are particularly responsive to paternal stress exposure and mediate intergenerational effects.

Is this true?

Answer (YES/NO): YES